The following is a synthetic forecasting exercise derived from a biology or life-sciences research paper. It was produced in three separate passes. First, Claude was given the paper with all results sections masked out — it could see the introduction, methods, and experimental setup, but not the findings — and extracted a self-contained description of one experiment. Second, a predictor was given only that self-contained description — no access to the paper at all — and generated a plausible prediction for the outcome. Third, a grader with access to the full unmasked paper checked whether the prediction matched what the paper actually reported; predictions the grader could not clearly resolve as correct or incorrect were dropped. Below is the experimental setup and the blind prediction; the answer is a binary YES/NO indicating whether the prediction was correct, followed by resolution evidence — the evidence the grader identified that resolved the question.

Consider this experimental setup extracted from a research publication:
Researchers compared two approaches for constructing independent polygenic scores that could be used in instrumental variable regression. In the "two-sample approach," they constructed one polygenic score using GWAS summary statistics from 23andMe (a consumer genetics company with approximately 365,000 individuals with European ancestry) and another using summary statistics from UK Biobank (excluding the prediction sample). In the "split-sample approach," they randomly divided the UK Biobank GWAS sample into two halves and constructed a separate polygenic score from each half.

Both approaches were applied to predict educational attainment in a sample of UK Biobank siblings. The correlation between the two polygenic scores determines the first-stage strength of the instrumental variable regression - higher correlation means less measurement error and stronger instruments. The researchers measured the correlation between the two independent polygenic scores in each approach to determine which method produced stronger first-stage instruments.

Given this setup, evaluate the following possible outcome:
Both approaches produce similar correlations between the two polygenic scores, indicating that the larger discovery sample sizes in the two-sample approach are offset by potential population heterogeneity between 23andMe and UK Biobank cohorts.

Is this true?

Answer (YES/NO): YES